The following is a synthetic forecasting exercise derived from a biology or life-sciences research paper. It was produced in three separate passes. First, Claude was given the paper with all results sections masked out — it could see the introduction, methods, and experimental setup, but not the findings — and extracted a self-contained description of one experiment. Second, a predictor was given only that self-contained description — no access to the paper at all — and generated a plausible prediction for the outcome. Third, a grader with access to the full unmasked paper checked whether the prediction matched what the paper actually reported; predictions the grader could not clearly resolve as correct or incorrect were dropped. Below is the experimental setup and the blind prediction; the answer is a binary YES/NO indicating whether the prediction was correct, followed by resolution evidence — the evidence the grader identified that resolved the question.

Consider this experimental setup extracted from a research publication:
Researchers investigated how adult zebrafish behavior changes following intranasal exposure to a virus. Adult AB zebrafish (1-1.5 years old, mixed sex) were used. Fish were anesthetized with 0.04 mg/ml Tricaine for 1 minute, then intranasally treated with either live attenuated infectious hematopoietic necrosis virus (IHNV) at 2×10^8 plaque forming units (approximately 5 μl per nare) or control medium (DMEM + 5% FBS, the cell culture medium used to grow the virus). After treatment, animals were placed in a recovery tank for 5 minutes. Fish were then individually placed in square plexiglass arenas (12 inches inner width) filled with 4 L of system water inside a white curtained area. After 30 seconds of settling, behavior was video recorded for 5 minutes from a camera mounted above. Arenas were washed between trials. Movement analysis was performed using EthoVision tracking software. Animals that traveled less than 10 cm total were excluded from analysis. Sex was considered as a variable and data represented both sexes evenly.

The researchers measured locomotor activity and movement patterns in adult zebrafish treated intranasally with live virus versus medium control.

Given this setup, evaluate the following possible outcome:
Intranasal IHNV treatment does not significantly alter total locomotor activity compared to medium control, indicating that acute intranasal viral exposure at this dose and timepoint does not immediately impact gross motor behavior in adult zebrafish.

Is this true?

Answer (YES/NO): NO